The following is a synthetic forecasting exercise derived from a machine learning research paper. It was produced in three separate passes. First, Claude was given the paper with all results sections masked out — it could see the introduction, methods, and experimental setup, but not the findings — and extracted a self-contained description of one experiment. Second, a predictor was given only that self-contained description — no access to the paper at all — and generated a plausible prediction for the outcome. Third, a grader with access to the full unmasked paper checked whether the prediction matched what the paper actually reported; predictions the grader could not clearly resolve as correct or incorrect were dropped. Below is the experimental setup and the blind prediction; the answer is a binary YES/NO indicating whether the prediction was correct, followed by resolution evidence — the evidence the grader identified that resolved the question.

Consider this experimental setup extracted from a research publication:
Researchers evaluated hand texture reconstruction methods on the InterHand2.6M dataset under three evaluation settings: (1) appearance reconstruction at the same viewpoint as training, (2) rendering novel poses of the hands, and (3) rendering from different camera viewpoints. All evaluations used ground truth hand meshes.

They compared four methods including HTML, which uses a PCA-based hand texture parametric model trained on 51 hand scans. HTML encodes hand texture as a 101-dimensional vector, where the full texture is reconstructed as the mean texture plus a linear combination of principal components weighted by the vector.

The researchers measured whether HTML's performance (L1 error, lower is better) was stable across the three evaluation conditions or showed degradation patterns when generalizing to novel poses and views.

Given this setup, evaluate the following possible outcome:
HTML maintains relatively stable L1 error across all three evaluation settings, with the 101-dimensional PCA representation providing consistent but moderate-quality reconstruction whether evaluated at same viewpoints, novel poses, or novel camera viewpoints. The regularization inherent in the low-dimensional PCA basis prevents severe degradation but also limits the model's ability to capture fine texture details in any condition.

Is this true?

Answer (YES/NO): YES